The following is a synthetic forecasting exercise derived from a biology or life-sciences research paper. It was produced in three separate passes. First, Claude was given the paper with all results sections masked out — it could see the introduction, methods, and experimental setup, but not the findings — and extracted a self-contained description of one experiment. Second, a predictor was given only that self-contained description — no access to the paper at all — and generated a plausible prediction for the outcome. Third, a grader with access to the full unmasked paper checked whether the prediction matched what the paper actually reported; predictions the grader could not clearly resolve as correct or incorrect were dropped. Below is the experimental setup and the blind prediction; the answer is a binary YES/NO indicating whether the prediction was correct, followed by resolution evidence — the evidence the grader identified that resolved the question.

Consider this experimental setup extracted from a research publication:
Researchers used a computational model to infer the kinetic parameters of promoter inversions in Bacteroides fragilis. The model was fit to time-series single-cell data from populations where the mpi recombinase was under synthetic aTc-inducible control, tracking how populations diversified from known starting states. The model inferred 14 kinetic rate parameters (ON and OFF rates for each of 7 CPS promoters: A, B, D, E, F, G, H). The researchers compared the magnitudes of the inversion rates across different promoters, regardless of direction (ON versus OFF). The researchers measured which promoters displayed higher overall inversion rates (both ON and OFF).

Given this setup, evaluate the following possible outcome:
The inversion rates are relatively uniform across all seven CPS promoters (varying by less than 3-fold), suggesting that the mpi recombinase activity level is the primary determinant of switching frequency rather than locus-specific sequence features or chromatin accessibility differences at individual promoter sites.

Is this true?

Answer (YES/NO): NO